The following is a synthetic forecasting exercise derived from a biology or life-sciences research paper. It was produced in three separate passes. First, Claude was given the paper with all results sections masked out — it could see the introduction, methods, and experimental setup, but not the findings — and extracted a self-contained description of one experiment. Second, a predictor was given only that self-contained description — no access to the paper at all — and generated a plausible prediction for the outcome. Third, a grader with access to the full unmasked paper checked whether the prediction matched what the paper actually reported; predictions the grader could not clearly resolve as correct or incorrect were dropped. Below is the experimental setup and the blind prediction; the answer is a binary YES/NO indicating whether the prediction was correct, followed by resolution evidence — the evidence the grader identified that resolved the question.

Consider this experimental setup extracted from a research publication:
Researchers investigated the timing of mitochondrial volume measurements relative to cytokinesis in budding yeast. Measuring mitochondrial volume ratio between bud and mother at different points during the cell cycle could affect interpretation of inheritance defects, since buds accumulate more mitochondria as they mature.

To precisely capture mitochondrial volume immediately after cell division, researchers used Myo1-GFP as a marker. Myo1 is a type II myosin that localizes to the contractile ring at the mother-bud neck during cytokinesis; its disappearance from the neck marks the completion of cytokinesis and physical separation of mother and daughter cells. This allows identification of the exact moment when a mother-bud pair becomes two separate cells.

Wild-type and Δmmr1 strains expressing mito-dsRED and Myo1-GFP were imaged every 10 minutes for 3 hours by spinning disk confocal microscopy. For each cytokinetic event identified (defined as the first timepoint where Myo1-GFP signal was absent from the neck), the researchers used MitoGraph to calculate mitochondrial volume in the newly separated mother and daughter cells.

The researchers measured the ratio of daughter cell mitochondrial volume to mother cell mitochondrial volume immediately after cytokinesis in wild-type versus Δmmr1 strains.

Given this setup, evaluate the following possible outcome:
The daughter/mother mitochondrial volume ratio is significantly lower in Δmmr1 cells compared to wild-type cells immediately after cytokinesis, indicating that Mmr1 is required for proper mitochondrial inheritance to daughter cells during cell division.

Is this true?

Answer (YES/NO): YES